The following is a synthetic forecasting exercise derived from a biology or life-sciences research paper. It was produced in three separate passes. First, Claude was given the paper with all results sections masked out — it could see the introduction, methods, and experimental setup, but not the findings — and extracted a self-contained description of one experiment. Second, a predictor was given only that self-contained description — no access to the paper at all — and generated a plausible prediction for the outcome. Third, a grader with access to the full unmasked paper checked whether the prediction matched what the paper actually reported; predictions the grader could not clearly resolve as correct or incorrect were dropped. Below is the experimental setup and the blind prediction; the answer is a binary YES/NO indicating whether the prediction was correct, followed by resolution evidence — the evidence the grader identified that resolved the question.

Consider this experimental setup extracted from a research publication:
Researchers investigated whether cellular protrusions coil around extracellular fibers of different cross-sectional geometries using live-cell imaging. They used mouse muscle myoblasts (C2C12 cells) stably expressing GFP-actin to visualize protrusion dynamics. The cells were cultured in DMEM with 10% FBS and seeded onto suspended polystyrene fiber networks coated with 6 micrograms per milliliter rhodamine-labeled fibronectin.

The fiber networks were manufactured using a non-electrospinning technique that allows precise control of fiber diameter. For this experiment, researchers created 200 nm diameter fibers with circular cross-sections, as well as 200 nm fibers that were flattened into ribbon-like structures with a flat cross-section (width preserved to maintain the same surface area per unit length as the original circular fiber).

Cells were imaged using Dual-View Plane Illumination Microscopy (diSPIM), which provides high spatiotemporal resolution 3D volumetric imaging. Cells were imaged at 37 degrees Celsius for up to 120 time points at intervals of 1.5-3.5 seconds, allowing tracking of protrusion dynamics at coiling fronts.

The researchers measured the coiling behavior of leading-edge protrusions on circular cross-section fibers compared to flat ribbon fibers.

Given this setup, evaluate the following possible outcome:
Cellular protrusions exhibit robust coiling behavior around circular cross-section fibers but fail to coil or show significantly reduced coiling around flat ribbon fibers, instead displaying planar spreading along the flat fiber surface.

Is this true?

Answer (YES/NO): YES